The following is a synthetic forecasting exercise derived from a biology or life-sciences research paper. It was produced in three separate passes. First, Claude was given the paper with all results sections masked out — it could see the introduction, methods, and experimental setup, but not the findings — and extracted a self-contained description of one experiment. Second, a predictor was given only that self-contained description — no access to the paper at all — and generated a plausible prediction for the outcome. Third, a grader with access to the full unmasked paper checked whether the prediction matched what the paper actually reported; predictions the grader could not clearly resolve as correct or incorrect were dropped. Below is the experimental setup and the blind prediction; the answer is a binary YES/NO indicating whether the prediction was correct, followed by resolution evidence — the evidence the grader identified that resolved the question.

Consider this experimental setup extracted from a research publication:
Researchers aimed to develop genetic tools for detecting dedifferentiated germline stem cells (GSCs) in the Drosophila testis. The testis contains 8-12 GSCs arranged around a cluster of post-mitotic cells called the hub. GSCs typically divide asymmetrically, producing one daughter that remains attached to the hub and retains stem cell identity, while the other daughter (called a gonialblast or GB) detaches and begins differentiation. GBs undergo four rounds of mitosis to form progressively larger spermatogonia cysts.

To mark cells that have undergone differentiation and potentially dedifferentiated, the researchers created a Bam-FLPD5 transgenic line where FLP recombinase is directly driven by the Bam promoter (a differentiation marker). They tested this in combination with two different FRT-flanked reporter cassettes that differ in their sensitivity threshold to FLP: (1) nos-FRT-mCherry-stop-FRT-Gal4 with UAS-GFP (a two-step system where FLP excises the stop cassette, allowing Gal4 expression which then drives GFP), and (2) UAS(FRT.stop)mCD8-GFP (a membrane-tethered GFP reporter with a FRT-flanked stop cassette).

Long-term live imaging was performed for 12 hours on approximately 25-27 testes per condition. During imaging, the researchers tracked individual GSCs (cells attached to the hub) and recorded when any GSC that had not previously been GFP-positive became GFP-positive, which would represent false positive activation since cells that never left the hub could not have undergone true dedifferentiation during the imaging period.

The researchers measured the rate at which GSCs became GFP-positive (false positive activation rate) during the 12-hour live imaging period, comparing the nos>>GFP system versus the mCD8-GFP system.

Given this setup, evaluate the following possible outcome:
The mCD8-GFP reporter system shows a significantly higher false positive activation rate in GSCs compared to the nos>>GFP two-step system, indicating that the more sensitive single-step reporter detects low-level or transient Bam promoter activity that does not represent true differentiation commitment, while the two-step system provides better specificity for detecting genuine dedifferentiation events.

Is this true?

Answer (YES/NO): NO